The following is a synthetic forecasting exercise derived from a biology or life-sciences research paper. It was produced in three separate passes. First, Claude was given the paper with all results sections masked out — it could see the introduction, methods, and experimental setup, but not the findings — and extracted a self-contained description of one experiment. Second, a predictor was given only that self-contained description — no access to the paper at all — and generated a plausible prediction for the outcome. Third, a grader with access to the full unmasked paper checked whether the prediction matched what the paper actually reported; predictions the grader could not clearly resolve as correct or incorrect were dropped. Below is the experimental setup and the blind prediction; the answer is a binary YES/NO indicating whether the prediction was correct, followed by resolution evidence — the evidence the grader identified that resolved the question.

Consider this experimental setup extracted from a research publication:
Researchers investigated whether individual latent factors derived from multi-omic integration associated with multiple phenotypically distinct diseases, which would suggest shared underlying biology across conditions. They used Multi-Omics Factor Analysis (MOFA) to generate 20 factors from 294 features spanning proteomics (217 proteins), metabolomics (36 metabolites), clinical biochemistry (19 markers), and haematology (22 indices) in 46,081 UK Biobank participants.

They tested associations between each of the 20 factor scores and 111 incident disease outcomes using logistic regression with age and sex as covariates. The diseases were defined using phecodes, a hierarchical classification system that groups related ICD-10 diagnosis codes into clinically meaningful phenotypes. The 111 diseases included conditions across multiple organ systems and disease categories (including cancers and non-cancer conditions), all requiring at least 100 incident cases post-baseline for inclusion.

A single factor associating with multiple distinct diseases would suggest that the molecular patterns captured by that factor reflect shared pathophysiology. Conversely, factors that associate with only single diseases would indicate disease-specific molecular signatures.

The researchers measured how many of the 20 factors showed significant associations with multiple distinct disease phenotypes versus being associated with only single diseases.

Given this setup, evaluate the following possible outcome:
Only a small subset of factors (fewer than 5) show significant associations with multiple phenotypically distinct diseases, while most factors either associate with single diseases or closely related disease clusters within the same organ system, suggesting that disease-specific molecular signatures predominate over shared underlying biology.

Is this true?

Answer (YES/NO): NO